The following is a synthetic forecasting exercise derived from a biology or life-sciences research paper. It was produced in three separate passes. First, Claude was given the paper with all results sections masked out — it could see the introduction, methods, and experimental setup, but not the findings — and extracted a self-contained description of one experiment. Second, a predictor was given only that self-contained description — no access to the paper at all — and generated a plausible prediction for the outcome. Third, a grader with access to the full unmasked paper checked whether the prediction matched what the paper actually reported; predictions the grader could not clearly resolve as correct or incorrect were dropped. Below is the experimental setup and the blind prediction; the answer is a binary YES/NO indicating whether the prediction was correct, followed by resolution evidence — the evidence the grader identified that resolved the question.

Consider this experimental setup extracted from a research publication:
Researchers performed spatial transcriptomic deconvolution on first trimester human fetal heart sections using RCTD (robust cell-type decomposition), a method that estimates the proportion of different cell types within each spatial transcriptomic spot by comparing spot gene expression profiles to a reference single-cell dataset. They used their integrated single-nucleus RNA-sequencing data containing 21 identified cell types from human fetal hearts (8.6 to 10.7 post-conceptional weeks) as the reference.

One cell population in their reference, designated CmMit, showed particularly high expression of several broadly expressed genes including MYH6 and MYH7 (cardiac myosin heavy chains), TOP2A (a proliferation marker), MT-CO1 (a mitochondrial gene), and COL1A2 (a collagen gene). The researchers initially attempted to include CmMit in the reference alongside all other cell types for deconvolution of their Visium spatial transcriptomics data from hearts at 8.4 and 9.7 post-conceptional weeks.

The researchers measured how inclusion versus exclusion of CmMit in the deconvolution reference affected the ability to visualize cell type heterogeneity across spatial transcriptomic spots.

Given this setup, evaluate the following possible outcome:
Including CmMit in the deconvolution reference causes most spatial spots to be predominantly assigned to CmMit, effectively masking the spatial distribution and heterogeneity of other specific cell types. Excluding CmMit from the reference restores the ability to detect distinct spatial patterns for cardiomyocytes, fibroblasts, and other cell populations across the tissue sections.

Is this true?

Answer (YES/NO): YES